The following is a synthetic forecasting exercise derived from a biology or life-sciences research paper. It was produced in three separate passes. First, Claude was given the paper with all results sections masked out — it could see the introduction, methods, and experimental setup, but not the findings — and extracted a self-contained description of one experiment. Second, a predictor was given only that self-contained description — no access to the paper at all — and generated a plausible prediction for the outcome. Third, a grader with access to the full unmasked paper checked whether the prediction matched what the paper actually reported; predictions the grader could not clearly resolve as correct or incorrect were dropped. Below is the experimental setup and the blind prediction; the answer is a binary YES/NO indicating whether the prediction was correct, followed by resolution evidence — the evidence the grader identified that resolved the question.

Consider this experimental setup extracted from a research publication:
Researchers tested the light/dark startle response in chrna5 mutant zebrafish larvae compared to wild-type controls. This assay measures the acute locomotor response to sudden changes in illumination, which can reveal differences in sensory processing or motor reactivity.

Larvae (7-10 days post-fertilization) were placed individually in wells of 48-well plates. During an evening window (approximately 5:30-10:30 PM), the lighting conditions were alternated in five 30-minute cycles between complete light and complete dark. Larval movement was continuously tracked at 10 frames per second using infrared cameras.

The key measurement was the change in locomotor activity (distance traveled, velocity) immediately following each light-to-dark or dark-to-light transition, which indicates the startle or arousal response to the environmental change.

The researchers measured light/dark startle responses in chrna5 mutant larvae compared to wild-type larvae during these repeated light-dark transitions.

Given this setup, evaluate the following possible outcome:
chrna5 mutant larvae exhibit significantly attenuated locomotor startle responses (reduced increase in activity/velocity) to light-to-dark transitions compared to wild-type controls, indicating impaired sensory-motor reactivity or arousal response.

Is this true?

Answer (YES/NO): YES